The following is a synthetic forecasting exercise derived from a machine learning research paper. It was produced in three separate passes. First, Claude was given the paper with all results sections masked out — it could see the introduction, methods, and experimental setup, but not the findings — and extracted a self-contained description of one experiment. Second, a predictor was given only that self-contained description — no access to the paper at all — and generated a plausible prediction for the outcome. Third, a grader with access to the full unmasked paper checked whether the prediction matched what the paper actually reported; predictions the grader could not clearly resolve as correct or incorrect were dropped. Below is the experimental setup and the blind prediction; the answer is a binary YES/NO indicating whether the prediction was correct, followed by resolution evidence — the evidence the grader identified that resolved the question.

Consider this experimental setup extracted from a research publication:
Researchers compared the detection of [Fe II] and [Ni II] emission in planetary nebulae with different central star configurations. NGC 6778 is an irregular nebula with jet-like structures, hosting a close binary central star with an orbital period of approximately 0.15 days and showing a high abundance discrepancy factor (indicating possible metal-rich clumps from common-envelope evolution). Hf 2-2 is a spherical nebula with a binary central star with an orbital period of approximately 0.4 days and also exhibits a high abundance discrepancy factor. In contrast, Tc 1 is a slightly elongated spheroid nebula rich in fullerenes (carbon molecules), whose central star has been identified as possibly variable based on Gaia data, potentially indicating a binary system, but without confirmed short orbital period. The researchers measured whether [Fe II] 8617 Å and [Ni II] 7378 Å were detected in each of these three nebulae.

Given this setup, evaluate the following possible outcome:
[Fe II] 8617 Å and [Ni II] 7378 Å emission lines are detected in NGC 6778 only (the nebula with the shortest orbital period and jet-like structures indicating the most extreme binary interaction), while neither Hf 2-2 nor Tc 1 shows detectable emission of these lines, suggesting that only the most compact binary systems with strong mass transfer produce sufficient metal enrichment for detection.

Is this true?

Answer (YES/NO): NO